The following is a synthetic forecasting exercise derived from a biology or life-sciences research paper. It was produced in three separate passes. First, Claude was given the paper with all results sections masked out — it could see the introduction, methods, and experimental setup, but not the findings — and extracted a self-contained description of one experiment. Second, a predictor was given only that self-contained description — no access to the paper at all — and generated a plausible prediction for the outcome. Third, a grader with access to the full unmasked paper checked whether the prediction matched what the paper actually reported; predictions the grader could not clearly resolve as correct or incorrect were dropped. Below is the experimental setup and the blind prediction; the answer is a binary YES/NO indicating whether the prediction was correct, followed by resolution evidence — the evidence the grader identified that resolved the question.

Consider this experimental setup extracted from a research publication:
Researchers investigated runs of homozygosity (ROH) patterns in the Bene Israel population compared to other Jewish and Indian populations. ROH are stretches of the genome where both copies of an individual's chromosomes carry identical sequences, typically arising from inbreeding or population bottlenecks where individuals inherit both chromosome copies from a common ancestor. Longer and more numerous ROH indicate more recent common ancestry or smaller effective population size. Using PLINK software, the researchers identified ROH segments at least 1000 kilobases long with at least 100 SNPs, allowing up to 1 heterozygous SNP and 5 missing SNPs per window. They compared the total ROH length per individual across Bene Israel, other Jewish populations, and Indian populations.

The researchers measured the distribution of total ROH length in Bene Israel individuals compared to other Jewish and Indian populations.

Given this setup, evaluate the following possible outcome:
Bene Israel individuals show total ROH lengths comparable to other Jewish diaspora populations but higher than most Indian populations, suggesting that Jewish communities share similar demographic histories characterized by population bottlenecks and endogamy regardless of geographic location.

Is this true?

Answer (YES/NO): NO